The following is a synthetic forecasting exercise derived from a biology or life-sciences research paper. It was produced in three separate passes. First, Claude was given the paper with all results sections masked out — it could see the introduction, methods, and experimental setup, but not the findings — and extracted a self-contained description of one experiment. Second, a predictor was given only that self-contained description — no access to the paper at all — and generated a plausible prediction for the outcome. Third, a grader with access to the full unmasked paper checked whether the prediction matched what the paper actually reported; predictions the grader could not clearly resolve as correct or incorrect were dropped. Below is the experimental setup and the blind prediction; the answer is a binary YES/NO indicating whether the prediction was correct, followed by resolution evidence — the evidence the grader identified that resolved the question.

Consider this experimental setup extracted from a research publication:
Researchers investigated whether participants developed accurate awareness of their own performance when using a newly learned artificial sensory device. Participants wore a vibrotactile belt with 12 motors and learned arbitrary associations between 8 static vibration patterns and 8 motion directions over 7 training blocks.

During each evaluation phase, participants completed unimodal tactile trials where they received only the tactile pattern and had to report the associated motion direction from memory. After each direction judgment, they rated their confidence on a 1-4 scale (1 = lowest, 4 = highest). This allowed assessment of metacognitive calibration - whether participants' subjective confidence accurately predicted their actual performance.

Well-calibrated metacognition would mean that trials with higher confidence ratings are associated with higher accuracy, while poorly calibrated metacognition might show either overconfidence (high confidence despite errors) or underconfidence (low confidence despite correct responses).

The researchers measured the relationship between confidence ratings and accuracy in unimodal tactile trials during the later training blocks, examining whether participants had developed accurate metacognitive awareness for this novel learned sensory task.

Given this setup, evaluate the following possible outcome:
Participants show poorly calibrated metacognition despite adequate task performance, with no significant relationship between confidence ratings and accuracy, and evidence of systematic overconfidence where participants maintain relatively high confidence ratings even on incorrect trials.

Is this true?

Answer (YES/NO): NO